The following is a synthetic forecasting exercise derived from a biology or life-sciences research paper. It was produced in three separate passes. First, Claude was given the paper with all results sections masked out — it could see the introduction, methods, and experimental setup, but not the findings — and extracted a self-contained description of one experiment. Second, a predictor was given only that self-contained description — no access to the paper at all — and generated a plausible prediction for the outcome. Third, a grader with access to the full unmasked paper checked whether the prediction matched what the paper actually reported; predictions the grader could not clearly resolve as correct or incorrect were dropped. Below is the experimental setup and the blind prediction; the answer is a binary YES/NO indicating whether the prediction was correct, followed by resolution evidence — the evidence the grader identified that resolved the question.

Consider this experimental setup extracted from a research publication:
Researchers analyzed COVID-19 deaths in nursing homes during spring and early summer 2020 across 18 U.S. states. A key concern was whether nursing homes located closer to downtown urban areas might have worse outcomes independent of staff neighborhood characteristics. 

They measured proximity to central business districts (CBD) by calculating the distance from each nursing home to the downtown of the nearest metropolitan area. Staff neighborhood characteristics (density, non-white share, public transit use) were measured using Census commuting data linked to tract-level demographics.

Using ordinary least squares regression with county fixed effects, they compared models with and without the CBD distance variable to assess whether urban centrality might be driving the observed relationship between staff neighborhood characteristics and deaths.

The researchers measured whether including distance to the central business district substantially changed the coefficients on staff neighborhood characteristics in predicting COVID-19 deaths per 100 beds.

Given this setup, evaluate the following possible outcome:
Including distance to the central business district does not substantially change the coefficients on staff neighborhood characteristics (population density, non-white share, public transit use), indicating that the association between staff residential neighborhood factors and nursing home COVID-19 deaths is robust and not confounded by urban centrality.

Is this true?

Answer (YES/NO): NO